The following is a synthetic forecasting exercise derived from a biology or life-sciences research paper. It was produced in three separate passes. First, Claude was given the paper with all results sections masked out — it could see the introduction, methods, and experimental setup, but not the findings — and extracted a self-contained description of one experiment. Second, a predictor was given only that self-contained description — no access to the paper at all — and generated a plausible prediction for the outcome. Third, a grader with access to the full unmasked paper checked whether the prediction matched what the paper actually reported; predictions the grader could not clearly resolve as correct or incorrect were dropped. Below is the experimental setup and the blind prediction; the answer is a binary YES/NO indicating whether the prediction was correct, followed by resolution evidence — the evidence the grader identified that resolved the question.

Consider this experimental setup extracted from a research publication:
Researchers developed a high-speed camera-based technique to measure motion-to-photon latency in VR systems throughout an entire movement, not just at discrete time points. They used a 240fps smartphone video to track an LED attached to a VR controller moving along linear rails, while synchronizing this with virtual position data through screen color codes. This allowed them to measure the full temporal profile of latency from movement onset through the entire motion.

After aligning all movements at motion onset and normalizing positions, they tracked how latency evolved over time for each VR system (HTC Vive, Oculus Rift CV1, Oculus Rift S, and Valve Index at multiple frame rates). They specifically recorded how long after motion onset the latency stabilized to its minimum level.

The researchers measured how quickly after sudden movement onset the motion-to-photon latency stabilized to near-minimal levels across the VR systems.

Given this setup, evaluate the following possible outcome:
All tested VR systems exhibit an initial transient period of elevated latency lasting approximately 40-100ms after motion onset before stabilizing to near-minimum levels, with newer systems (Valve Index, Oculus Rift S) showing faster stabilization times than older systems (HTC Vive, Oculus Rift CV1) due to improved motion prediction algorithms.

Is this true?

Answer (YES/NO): NO